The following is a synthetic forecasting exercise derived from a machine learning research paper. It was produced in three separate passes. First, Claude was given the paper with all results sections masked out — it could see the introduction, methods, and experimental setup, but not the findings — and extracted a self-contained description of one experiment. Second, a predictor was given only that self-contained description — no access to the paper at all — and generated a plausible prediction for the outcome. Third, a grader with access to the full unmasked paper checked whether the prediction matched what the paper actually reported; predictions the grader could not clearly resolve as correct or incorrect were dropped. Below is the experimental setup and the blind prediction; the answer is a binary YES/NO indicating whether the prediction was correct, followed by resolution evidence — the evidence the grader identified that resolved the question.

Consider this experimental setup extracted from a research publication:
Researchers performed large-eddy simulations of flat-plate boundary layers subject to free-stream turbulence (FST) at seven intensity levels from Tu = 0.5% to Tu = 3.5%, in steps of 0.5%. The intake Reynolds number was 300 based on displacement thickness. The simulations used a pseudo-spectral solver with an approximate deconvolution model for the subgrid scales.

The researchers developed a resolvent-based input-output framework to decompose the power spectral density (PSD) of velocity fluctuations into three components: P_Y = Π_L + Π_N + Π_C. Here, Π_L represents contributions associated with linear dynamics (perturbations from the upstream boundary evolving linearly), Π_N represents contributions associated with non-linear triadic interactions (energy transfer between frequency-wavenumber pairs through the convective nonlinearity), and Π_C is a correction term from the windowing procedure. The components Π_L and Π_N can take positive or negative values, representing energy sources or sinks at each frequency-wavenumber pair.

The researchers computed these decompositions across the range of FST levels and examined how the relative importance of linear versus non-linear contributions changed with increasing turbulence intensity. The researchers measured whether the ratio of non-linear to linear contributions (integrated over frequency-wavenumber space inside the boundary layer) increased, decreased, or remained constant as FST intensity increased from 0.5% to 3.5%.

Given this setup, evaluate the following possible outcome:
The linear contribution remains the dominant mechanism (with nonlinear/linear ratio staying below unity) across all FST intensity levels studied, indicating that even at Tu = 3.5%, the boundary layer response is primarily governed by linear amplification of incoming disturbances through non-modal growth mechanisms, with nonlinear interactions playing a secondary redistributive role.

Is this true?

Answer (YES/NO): NO